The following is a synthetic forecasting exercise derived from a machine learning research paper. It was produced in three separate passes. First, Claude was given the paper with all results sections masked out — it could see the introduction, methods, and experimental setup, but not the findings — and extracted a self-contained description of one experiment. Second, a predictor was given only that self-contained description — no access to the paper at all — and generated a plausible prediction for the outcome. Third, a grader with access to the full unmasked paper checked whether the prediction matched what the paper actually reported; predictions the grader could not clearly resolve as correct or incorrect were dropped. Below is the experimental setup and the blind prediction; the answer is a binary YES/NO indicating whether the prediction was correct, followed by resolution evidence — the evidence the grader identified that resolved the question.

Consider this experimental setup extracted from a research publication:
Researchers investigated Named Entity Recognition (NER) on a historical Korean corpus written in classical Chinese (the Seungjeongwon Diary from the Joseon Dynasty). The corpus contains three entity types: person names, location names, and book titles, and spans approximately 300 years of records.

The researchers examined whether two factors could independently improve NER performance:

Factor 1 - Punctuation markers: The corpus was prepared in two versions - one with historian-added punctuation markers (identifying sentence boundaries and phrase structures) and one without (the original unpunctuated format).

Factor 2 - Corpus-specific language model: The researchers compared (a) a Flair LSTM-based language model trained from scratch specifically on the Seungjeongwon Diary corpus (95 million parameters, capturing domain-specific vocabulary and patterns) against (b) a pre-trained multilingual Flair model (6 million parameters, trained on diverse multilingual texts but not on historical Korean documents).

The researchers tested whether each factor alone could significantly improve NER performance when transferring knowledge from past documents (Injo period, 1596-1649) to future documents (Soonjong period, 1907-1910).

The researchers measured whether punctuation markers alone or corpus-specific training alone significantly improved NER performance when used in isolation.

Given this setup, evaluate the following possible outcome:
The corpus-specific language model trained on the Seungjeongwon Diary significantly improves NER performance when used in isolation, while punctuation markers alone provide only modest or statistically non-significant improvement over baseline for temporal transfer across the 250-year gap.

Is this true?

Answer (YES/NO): NO